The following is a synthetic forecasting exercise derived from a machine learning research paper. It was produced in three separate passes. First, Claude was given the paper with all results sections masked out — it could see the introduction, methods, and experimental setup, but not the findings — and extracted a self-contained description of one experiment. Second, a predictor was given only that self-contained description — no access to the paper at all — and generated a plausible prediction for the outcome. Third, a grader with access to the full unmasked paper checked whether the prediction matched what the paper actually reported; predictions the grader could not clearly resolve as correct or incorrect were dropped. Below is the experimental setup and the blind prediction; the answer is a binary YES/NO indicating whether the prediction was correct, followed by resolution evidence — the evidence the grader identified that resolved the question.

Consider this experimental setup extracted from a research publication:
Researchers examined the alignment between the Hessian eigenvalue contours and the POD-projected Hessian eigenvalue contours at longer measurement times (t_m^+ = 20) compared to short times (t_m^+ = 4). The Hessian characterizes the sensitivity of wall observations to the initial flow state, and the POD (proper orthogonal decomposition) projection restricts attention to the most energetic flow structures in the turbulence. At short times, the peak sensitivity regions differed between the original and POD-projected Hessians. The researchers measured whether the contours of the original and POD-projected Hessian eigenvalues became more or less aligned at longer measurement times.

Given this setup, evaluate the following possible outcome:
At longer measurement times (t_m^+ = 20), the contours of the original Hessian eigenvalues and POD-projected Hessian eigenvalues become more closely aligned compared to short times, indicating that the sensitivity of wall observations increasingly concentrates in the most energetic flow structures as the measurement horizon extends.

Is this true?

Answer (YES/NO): YES